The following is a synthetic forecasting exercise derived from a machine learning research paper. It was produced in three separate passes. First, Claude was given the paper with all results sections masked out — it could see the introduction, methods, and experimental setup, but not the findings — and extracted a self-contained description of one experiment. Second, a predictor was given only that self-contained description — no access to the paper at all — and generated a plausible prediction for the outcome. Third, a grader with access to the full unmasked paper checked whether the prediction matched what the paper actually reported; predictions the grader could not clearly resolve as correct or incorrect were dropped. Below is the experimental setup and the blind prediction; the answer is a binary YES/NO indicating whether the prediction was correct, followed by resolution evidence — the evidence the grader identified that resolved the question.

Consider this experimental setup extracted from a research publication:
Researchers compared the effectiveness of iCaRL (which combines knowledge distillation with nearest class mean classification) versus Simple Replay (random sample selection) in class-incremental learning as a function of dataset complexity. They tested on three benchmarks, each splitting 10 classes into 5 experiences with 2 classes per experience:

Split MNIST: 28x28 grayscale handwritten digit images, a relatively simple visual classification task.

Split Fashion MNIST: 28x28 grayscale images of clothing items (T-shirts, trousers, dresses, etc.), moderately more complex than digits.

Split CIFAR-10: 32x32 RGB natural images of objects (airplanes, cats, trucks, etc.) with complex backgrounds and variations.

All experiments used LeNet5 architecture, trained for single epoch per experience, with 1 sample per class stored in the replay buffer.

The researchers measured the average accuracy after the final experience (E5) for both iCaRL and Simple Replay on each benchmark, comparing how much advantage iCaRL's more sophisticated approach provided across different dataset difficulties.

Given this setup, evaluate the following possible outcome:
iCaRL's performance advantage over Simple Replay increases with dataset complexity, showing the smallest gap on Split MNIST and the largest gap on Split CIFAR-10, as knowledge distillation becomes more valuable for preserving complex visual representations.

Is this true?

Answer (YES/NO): NO